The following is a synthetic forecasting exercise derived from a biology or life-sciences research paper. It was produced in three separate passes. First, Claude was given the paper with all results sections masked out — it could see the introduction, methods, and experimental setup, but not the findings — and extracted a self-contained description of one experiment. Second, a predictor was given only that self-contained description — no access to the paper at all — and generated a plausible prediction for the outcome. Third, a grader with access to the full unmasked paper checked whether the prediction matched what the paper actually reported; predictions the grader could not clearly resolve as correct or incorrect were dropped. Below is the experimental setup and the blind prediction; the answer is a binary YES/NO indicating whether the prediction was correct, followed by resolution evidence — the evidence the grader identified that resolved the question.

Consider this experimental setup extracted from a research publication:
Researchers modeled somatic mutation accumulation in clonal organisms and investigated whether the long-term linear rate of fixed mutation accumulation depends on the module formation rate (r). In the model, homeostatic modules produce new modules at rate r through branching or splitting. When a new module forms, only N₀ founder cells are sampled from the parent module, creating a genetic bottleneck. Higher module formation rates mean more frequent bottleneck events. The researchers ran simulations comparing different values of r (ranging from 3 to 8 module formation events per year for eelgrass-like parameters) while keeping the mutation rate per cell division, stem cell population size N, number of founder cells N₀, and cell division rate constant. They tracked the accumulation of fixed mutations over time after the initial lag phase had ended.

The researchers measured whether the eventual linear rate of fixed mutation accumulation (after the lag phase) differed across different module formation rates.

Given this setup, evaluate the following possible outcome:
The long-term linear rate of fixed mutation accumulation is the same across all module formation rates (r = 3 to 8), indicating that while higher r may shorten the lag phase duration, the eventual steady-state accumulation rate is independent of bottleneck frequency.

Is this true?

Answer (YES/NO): YES